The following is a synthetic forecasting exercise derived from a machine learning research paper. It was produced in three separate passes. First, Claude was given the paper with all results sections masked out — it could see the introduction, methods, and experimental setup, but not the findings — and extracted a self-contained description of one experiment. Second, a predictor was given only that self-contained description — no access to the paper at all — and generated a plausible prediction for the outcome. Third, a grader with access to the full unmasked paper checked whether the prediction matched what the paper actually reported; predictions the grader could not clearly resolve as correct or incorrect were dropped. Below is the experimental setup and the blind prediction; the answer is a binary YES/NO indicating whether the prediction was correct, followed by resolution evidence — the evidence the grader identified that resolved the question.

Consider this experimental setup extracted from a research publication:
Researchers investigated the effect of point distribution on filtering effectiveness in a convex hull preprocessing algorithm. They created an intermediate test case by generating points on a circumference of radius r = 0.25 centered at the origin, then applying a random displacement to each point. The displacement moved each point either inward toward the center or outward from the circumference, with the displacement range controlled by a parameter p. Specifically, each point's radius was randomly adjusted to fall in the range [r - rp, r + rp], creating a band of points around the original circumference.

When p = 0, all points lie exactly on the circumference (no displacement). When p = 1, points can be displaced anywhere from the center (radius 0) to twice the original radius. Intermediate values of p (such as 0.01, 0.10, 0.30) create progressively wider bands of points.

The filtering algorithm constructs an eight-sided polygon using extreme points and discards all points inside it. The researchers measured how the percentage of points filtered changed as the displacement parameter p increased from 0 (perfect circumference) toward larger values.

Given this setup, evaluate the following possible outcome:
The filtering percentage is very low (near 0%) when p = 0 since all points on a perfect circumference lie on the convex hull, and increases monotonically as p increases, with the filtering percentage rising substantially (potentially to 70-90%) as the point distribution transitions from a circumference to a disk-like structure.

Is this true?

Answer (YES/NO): YES